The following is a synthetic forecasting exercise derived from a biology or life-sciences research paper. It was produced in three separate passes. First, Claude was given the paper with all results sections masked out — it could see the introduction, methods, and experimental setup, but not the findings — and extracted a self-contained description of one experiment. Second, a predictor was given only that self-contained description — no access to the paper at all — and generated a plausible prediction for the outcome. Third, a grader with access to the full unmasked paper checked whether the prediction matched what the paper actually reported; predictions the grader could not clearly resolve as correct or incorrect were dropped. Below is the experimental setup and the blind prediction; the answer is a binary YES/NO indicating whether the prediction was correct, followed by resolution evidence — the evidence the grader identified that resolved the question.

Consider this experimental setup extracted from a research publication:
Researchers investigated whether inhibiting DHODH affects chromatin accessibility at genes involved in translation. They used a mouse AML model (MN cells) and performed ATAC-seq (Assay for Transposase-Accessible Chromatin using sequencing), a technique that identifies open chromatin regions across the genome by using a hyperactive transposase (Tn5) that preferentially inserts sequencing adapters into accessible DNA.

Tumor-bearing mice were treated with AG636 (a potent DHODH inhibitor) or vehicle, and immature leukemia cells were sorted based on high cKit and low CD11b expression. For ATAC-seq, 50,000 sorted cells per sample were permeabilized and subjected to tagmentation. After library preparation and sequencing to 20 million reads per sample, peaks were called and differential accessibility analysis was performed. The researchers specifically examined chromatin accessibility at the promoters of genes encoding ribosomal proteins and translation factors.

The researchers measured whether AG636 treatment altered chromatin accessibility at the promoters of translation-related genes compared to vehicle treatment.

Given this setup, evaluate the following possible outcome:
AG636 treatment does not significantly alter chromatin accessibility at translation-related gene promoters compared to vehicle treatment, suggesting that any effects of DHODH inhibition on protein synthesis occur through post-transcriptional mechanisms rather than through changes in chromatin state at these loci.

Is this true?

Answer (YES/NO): NO